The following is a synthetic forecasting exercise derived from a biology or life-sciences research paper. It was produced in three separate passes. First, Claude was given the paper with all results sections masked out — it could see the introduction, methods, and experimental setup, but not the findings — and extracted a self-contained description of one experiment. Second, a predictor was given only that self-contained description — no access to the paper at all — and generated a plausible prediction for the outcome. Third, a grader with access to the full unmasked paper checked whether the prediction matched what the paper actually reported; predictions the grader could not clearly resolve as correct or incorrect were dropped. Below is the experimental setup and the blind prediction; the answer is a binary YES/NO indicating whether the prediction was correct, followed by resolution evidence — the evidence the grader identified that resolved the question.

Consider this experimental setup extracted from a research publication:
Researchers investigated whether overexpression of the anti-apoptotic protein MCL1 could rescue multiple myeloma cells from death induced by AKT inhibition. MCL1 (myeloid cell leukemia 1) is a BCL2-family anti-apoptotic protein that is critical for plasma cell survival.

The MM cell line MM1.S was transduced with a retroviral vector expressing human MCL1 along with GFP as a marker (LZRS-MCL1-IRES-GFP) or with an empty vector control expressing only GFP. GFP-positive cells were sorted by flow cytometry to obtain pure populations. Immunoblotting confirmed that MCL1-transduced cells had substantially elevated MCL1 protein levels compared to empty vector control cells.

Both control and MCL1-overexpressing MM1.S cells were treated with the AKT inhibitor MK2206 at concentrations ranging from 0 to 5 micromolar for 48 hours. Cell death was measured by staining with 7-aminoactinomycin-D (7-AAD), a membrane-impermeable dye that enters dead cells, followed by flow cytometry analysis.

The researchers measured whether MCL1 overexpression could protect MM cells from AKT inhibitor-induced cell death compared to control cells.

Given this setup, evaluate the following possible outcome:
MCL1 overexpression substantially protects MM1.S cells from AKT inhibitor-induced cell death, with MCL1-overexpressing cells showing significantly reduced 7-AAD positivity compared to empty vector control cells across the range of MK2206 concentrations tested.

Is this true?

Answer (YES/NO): YES